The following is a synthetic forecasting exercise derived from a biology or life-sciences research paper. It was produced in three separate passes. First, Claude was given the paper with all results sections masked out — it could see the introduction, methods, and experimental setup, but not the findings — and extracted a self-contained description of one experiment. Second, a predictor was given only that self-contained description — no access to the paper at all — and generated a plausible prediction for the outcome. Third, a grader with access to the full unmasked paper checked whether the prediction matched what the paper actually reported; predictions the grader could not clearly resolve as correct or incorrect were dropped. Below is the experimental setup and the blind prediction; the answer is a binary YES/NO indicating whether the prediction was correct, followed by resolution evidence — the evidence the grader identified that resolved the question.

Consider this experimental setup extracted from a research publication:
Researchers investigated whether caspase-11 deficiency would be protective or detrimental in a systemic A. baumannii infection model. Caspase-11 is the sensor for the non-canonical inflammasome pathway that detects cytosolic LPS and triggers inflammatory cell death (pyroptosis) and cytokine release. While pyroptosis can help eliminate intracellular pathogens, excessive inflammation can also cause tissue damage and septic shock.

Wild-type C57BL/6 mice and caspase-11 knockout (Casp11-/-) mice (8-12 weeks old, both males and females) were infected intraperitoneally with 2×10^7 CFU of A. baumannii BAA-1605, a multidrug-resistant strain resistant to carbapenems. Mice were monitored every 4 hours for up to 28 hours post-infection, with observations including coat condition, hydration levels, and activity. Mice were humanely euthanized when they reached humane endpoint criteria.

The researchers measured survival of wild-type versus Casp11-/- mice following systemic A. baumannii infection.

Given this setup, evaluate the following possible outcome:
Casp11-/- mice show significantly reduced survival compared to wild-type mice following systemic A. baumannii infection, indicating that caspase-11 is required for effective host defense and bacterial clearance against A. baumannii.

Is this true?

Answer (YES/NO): NO